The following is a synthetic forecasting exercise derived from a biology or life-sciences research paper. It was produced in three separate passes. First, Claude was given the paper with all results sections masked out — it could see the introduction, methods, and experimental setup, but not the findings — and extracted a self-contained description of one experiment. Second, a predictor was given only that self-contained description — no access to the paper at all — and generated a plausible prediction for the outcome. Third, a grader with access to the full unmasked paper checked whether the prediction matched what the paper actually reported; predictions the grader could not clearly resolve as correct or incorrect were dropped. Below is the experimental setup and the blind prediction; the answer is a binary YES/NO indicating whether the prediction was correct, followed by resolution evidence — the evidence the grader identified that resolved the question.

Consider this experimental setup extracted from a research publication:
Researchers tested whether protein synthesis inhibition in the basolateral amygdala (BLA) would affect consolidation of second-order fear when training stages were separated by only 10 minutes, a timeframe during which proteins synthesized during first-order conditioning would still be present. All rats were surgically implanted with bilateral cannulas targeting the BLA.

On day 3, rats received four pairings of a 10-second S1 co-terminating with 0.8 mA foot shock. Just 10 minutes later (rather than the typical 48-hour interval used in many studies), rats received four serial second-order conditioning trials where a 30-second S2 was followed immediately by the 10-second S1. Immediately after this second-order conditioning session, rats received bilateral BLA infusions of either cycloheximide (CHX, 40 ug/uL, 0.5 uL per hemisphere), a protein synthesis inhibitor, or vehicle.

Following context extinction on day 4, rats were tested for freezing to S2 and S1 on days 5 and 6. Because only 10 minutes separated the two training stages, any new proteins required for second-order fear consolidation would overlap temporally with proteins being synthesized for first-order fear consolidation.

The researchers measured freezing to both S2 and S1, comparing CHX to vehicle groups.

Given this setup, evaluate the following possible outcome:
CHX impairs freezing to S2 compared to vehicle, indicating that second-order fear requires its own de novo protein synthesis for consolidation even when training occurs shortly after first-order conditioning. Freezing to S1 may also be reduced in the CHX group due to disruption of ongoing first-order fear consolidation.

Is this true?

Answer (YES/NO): NO